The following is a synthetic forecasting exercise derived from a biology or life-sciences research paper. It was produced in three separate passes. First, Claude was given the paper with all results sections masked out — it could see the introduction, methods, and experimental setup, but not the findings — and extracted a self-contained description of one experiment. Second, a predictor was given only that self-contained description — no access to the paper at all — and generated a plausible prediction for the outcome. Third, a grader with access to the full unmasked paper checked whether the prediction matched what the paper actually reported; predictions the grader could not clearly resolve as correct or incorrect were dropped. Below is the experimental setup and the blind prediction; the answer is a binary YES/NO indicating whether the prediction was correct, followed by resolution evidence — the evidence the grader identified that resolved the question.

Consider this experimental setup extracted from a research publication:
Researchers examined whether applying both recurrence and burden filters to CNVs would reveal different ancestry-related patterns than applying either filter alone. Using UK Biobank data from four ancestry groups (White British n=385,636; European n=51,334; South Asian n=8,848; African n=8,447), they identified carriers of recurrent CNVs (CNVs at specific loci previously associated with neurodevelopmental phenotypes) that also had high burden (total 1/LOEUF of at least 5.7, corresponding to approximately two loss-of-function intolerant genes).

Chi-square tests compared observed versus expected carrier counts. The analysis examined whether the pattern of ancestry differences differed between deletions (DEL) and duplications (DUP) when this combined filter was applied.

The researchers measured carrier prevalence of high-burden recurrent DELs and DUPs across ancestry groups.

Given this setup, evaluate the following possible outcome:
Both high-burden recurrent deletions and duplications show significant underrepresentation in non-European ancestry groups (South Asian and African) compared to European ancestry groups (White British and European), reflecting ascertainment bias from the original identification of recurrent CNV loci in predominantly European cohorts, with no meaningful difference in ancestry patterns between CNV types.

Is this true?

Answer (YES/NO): NO